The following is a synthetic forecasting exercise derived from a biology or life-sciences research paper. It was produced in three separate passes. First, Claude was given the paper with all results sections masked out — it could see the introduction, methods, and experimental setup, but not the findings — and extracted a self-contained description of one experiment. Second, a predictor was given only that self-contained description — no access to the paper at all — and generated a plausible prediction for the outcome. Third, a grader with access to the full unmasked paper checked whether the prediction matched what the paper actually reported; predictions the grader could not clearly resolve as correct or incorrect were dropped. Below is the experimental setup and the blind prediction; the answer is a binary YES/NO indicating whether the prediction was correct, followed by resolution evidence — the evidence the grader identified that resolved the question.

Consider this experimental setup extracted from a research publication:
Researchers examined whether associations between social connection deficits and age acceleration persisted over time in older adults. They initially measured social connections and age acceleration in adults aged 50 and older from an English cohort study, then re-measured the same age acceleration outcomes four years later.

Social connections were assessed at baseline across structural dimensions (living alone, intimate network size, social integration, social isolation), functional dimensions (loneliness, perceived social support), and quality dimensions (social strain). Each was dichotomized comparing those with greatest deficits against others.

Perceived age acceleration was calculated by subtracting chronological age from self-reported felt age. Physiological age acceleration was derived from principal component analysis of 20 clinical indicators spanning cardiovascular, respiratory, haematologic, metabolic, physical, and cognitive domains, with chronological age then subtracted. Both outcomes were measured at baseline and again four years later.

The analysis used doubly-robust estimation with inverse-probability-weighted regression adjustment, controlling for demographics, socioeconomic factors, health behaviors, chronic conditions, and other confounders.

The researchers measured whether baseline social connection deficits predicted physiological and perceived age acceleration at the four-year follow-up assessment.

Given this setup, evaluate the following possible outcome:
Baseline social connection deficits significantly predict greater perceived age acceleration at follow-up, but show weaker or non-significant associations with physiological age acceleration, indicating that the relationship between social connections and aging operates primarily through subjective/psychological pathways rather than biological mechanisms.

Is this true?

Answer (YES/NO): NO